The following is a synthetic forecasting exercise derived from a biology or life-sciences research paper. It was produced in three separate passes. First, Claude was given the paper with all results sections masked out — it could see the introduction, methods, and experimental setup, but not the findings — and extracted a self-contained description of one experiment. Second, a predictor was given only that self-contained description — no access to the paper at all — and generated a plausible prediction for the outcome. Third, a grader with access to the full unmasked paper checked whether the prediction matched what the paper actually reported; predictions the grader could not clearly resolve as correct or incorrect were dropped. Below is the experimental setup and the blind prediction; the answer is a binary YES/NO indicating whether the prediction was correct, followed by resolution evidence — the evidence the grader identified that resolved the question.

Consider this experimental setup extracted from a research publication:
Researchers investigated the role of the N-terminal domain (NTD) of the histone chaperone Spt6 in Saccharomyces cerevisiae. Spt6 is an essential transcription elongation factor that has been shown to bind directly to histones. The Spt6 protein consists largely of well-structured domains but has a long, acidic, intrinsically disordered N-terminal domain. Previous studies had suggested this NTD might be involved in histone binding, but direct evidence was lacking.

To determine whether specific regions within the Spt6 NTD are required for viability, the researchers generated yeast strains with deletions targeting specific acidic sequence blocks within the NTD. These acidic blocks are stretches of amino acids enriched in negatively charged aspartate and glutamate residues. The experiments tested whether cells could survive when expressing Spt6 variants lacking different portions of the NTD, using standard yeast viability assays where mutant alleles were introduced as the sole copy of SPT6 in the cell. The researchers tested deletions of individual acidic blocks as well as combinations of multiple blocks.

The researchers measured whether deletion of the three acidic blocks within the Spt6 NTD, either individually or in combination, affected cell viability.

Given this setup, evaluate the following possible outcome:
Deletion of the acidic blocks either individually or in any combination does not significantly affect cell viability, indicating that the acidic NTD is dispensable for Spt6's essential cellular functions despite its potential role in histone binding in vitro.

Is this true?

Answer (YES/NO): NO